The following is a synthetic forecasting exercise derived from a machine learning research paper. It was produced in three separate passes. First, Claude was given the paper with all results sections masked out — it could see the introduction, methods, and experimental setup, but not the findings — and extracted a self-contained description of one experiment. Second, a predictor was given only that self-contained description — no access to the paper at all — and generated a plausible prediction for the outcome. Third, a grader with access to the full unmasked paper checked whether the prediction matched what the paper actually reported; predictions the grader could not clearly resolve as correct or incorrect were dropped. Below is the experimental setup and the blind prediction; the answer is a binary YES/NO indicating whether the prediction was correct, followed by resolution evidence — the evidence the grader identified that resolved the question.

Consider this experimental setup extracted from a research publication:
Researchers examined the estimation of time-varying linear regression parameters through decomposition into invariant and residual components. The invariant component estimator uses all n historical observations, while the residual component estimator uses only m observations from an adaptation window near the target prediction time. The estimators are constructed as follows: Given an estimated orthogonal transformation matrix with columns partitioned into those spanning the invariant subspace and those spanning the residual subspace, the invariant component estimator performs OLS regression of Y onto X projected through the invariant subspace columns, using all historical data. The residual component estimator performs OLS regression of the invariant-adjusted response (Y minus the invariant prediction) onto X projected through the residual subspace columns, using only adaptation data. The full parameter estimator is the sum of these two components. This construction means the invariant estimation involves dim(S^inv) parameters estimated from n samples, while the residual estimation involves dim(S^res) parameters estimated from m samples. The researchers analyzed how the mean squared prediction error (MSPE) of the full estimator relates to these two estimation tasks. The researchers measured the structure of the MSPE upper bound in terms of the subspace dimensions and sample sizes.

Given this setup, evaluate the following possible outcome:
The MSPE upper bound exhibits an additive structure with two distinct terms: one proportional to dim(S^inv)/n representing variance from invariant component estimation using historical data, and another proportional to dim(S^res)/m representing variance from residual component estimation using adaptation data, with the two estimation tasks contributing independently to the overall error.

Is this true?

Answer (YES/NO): YES